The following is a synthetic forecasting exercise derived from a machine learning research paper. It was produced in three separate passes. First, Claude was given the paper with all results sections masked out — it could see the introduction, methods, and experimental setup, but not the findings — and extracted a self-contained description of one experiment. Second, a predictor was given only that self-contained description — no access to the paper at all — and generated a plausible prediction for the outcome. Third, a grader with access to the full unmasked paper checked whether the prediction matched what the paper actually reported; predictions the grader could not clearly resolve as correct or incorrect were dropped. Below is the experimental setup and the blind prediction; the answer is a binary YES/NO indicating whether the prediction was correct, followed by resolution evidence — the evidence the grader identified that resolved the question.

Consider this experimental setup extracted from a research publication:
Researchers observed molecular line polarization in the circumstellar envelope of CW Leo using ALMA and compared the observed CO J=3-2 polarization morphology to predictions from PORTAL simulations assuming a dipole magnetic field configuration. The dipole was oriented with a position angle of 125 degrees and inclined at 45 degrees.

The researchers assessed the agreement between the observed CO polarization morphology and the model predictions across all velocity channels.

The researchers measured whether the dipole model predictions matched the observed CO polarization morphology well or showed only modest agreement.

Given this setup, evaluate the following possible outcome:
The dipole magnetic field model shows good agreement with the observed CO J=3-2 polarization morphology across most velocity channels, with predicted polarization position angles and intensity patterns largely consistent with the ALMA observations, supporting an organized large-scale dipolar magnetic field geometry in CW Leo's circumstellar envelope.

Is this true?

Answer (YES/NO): NO